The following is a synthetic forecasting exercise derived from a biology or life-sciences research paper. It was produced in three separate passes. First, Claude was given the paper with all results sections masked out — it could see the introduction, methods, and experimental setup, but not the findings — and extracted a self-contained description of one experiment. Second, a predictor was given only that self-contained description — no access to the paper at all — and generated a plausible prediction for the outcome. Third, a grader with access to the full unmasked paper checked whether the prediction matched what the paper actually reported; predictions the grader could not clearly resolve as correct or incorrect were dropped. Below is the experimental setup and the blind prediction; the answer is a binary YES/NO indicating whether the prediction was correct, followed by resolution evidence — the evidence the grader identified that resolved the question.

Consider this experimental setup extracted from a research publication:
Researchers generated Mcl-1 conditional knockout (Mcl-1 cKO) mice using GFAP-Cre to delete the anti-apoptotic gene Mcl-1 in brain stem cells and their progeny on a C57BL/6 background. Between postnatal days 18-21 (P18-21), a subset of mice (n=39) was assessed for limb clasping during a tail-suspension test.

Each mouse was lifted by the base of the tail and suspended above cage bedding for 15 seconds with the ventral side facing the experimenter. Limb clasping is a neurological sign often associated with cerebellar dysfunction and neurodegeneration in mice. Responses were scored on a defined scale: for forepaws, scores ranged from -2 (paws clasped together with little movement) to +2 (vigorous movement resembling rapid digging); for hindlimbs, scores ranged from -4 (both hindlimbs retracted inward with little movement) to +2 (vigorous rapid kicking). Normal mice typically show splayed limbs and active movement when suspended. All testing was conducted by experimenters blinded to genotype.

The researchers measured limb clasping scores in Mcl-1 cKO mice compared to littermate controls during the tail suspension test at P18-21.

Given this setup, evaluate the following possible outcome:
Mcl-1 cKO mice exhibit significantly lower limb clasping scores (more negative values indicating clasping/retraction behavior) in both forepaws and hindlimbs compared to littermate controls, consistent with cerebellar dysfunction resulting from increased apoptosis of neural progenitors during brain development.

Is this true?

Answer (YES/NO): YES